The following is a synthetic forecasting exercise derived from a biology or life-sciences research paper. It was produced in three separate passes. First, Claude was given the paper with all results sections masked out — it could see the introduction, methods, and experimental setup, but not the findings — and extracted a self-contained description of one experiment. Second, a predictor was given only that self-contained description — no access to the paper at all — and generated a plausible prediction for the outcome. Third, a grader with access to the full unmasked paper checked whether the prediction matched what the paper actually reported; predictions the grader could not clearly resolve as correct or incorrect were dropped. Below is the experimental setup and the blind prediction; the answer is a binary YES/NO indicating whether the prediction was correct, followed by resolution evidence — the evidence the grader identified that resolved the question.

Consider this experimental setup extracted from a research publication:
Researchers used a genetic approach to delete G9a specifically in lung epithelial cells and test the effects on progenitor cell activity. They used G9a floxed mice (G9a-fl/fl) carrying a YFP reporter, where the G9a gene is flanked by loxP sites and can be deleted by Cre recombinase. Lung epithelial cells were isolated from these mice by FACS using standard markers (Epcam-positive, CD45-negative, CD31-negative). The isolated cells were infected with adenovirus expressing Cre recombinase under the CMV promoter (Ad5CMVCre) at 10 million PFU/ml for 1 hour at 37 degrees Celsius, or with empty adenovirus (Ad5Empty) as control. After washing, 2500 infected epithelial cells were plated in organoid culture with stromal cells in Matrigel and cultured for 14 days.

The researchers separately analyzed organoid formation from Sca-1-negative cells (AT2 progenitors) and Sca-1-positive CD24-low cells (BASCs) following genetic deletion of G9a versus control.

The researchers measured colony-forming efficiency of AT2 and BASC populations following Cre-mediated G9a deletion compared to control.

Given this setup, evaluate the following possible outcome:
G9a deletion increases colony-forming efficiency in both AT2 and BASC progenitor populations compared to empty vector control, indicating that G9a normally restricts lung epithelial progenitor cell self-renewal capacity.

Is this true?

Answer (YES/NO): NO